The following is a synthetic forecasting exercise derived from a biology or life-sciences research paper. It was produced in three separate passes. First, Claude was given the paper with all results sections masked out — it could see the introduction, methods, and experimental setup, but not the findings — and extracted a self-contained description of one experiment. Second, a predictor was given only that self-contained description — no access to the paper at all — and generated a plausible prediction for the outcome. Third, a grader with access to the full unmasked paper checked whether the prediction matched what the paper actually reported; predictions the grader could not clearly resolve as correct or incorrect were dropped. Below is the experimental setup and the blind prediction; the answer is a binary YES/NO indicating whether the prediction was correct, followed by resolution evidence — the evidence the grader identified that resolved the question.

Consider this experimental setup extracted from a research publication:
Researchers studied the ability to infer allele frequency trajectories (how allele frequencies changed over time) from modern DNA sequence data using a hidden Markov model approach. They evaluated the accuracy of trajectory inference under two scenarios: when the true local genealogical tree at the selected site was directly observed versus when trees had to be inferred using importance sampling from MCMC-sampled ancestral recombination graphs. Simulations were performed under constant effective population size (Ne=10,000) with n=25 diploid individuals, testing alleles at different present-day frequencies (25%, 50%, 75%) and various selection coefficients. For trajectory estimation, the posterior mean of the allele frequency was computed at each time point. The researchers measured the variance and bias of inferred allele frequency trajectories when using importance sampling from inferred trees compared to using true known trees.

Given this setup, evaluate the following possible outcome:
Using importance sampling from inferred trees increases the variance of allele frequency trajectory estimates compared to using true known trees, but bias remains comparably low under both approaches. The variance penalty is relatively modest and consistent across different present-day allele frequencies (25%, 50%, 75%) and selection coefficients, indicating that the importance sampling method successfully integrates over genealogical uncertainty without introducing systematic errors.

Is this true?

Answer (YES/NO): NO